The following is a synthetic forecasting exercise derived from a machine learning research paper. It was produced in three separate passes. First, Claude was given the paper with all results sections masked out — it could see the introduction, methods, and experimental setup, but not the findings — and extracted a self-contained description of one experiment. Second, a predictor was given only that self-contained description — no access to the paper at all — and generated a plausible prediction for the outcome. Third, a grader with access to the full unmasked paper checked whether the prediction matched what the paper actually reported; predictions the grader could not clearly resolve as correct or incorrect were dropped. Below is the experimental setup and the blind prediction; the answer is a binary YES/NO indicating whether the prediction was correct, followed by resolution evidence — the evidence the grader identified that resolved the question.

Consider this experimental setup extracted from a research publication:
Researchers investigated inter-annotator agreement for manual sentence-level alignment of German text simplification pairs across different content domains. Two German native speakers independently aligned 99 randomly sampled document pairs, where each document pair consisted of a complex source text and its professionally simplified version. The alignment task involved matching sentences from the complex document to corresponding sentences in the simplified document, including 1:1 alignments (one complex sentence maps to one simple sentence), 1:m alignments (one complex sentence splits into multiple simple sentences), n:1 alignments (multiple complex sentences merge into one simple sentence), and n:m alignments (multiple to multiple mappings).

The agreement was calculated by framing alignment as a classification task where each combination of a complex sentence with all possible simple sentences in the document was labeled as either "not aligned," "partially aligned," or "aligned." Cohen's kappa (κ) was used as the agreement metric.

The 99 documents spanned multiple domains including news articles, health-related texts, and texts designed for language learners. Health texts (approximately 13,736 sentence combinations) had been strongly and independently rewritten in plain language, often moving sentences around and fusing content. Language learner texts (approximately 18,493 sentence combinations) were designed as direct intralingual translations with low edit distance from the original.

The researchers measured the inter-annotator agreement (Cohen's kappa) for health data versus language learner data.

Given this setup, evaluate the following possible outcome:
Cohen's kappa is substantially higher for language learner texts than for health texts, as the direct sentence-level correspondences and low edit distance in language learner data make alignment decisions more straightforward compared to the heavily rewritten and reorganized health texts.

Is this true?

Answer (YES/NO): YES